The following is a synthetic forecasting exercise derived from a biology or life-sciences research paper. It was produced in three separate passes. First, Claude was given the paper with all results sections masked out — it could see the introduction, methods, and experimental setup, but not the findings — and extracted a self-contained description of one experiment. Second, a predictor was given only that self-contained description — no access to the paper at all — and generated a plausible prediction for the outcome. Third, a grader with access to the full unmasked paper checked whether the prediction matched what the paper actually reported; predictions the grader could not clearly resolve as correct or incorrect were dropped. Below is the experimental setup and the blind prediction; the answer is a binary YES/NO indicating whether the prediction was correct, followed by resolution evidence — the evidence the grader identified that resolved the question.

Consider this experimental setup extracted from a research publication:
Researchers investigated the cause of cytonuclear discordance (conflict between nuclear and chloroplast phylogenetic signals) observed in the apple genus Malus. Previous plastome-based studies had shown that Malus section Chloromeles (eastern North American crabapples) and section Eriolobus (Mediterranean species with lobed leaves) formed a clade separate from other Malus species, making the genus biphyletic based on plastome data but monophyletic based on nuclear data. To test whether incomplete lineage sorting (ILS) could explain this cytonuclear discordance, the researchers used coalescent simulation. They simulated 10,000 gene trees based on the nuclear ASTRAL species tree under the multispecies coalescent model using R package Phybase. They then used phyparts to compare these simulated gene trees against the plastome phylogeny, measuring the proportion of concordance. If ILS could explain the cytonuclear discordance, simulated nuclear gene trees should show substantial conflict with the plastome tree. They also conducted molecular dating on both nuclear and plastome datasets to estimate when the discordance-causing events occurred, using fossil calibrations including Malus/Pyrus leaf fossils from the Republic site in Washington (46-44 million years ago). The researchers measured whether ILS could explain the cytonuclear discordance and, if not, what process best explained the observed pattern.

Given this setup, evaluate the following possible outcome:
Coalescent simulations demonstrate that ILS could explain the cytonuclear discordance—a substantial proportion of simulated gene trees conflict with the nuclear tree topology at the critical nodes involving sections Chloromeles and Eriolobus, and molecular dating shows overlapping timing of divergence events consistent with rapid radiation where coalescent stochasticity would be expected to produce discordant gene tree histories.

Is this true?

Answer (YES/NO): NO